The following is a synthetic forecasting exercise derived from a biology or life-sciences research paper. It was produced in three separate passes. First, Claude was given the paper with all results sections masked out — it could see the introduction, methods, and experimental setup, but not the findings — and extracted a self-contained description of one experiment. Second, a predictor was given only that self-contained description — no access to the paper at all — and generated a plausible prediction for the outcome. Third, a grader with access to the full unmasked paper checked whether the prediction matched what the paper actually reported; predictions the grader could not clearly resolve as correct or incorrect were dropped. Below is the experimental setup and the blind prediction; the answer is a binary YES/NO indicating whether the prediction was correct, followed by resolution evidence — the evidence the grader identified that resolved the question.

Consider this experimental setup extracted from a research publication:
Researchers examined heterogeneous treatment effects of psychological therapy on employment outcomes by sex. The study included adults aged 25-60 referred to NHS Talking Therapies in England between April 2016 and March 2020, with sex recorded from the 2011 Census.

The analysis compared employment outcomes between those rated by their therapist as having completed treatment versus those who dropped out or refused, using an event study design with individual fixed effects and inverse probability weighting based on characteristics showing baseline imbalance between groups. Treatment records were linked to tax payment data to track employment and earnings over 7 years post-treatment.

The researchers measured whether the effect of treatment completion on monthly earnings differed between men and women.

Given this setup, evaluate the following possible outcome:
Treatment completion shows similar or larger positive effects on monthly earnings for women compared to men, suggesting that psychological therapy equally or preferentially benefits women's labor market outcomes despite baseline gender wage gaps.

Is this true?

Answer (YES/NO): NO